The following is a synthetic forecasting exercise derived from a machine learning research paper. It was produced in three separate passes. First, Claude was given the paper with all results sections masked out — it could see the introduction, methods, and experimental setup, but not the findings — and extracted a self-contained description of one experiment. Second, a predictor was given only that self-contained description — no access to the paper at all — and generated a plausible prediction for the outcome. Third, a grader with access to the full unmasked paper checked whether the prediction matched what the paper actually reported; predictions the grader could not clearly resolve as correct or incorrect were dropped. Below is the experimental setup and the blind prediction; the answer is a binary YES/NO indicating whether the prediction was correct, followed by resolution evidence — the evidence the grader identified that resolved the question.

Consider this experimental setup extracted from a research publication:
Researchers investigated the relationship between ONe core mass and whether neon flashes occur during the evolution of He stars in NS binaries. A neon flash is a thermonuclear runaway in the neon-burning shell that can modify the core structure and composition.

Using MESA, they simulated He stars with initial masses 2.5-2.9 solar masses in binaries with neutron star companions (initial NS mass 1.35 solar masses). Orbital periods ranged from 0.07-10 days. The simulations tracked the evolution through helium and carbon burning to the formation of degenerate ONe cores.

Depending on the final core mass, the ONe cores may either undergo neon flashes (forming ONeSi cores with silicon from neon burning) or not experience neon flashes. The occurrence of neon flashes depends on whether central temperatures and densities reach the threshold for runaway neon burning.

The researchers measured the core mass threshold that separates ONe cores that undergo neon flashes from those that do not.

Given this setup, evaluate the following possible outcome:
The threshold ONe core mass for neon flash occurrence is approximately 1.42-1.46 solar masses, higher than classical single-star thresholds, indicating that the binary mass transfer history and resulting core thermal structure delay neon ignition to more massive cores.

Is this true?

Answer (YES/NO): NO